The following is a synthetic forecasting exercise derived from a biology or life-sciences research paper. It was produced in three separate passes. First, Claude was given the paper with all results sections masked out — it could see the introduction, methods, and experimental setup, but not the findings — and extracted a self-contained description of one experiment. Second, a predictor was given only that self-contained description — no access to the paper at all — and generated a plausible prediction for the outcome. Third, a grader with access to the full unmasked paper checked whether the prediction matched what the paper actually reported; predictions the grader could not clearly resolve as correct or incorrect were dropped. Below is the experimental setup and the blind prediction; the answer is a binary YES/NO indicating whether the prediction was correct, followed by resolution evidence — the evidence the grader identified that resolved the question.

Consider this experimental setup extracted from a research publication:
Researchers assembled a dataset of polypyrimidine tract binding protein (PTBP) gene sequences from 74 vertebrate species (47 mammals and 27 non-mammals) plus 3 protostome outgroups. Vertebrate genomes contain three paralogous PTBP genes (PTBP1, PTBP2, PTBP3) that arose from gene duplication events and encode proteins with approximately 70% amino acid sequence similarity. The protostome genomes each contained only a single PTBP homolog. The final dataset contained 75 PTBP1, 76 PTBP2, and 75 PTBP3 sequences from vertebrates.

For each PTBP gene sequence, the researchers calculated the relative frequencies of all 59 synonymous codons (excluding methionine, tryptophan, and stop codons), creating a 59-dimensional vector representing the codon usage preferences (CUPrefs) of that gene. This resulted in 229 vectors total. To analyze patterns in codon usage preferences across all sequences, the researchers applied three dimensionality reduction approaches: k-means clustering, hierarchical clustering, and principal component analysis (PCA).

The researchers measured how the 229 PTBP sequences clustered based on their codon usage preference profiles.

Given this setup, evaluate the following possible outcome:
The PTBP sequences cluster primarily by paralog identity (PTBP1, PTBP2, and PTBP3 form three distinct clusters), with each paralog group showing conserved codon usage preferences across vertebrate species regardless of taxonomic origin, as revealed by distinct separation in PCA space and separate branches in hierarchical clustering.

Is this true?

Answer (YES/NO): NO